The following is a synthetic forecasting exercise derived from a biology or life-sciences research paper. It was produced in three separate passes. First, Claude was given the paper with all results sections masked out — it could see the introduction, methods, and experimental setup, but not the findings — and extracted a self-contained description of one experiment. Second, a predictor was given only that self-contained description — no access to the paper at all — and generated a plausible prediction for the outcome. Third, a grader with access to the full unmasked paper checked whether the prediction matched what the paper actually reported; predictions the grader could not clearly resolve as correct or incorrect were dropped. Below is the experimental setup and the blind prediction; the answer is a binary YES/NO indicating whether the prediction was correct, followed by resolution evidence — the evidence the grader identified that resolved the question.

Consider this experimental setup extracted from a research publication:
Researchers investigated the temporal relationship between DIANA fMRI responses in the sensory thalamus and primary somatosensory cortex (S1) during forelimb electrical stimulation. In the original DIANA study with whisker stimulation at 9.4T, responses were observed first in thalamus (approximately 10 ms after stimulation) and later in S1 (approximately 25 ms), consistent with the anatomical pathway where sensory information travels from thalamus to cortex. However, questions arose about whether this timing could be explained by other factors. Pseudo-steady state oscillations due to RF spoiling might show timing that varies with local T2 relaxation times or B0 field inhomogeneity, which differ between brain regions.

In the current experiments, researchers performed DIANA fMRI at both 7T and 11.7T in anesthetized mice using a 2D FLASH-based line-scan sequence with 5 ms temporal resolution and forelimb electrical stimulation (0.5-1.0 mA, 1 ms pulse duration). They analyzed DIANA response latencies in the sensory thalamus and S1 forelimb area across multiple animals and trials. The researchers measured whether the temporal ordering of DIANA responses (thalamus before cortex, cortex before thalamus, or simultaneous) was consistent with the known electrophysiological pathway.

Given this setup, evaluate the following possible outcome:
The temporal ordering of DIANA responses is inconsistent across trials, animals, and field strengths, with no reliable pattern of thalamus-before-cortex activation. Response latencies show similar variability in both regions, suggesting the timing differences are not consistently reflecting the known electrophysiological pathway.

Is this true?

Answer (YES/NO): NO